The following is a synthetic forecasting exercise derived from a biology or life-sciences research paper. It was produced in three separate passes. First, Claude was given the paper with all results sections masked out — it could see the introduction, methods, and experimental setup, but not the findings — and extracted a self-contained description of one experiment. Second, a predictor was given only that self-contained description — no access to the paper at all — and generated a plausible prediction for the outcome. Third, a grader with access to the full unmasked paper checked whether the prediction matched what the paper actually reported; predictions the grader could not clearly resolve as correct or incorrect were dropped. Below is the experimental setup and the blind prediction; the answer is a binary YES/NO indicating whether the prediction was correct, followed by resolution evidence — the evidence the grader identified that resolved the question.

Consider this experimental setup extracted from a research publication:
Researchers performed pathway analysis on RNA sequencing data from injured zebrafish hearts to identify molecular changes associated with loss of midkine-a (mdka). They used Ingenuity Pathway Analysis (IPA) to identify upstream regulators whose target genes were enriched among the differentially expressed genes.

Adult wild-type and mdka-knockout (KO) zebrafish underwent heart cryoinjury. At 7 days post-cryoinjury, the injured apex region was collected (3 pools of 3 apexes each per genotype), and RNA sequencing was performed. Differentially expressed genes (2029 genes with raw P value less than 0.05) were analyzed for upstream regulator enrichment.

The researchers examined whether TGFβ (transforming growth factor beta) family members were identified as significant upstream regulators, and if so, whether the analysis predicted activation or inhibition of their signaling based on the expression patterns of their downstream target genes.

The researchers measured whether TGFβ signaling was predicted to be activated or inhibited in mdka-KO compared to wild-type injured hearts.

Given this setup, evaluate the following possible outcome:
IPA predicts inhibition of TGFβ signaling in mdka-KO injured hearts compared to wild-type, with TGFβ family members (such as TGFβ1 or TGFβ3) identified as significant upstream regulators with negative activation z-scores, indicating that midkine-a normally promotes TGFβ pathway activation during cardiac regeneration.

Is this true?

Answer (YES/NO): NO